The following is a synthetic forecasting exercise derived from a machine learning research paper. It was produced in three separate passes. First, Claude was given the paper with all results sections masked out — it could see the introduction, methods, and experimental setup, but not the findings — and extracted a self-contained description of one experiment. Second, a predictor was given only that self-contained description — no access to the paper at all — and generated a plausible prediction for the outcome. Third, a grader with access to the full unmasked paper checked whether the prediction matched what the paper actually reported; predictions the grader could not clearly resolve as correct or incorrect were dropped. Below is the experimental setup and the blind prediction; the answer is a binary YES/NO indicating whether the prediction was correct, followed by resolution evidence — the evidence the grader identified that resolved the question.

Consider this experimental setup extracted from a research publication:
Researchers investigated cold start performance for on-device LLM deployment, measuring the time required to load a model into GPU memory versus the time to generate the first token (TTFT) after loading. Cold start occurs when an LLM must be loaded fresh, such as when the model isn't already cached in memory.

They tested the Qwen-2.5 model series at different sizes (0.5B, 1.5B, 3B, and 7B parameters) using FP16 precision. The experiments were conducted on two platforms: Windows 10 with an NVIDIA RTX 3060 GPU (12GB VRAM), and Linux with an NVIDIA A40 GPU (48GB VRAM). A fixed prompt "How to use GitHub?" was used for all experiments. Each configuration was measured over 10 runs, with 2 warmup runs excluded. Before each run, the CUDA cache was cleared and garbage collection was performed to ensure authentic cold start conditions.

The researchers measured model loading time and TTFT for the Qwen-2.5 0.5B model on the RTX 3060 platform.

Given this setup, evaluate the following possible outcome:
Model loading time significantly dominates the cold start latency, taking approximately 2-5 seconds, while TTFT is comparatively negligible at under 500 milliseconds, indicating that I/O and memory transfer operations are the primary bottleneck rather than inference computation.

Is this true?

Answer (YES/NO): NO